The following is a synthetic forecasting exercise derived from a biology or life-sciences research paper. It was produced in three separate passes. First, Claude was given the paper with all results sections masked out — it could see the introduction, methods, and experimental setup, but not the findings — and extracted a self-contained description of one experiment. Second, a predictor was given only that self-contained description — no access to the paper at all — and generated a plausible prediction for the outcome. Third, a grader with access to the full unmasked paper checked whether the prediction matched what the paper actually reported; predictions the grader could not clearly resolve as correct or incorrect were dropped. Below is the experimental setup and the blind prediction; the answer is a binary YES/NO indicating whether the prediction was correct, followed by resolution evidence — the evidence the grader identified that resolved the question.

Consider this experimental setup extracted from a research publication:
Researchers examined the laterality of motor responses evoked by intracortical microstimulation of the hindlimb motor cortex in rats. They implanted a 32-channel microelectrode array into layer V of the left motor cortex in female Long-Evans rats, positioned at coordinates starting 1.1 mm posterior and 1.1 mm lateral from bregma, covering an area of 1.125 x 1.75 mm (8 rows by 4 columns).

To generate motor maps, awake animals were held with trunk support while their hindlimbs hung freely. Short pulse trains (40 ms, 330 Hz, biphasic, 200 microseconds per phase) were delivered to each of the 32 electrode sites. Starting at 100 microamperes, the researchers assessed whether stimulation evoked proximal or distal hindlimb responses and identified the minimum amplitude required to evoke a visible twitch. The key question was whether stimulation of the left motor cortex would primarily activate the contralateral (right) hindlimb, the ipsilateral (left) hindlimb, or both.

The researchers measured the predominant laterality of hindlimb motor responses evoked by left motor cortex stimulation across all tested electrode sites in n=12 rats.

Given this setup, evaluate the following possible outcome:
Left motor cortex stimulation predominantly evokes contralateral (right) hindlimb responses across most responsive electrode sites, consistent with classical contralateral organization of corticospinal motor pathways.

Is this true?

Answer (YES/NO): YES